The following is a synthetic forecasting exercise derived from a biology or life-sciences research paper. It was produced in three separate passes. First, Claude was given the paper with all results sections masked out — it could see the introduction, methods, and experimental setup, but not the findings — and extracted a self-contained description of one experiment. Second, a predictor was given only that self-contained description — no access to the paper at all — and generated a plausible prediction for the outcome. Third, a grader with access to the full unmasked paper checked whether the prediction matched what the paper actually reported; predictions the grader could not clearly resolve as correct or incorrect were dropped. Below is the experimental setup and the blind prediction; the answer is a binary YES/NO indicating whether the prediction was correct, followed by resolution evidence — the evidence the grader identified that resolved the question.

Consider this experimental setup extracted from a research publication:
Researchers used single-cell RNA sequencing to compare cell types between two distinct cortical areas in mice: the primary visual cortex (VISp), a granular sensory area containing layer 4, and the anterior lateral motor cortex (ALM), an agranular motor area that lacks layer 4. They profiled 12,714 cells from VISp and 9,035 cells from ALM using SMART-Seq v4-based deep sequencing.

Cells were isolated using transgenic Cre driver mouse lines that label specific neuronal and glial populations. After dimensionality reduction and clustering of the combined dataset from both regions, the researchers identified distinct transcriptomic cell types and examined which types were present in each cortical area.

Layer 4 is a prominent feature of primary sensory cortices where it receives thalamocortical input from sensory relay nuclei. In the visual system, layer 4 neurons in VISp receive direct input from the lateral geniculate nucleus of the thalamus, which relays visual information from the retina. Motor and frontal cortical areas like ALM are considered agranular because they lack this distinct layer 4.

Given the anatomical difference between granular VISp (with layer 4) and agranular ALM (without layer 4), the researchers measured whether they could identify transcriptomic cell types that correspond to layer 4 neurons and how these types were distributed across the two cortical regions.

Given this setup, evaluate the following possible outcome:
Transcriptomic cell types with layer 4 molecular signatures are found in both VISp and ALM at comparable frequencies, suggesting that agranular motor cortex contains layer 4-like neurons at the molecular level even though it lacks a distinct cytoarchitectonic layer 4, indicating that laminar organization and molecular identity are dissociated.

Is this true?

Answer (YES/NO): NO